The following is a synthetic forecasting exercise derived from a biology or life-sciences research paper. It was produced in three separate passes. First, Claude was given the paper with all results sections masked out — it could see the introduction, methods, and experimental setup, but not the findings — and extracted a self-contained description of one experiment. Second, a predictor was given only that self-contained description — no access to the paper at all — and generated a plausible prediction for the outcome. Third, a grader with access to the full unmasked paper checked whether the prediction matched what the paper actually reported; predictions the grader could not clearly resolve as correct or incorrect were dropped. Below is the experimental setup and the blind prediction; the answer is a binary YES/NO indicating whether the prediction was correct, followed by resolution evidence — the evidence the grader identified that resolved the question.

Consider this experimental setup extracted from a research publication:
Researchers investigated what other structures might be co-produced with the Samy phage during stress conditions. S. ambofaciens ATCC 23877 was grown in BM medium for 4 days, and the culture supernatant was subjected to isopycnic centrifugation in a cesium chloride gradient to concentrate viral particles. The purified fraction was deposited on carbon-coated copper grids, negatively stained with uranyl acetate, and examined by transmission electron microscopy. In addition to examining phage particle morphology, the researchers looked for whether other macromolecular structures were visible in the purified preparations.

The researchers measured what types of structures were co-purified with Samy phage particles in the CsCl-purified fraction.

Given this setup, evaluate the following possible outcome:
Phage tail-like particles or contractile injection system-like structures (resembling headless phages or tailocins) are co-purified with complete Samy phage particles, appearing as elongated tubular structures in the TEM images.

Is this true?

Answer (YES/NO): YES